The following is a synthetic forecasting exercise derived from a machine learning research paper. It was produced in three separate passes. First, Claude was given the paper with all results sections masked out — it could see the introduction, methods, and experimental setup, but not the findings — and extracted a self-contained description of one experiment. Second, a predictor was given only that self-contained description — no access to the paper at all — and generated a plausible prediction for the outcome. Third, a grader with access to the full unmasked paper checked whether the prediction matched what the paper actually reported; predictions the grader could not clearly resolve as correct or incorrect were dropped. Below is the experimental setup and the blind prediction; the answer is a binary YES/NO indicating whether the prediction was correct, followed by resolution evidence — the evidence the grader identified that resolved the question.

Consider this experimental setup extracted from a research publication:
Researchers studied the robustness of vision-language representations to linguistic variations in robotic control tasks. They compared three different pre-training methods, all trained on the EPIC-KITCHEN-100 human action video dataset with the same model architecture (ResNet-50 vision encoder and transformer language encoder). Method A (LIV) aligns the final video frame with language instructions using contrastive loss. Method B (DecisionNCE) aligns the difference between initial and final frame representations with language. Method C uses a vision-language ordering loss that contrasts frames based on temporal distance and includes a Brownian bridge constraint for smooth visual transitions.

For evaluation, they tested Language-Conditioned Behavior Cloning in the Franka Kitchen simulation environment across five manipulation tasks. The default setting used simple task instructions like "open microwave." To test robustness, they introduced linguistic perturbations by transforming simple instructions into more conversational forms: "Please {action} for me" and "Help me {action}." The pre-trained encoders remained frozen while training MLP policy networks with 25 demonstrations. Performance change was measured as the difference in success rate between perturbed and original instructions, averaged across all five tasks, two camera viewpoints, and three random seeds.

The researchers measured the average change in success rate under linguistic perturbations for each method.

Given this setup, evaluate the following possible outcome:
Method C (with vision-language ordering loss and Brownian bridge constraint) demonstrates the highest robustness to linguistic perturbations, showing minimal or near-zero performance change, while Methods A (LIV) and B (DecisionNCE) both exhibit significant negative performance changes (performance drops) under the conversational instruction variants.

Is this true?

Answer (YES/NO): YES